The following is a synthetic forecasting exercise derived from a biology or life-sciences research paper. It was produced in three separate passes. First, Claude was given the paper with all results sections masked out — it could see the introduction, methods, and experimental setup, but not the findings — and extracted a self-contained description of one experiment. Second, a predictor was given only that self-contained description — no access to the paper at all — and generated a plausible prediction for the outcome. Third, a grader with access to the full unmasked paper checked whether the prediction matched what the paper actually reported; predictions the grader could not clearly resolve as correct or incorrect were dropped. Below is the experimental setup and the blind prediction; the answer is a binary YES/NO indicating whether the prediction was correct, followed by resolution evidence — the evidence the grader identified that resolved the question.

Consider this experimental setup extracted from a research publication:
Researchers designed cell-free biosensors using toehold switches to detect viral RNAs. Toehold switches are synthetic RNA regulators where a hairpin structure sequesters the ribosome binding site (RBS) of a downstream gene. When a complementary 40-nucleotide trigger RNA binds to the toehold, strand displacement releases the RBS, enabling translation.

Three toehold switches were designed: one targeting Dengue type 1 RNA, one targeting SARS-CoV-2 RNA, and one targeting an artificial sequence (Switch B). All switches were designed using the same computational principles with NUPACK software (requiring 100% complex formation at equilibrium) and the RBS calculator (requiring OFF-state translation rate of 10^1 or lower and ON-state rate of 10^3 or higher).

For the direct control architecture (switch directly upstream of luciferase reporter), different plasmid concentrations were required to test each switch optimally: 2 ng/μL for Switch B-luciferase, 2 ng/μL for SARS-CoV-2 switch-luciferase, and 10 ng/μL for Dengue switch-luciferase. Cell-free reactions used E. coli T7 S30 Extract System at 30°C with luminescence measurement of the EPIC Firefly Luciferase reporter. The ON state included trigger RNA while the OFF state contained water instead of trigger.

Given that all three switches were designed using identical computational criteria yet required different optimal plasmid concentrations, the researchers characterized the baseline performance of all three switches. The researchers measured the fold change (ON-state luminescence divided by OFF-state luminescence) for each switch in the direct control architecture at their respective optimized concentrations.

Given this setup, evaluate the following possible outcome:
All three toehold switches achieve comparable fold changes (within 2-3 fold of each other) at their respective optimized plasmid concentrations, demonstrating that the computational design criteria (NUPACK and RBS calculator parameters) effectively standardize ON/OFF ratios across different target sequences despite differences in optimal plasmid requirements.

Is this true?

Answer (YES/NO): NO